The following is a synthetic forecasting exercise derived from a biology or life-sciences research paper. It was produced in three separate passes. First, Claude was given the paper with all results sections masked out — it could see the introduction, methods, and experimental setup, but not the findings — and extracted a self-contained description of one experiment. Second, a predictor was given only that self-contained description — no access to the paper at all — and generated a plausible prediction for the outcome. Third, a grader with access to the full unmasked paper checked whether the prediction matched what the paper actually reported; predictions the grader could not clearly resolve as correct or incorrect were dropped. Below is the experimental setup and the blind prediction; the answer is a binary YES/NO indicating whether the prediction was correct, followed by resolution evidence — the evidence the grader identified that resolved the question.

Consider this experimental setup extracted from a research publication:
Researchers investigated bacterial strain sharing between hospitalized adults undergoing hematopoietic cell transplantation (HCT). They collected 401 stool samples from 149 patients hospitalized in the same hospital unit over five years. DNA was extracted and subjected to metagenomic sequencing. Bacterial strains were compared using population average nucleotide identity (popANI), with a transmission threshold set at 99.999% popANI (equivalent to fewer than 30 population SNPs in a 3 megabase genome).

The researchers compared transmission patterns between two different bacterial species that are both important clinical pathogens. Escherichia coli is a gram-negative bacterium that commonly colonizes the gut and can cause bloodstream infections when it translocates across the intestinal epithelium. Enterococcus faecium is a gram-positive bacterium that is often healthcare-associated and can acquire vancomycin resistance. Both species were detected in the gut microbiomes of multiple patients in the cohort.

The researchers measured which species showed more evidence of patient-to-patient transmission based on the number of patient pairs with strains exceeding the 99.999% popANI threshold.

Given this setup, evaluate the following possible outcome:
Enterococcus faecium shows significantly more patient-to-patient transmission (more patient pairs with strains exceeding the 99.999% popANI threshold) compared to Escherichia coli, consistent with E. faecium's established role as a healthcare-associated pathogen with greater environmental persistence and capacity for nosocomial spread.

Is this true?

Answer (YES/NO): YES